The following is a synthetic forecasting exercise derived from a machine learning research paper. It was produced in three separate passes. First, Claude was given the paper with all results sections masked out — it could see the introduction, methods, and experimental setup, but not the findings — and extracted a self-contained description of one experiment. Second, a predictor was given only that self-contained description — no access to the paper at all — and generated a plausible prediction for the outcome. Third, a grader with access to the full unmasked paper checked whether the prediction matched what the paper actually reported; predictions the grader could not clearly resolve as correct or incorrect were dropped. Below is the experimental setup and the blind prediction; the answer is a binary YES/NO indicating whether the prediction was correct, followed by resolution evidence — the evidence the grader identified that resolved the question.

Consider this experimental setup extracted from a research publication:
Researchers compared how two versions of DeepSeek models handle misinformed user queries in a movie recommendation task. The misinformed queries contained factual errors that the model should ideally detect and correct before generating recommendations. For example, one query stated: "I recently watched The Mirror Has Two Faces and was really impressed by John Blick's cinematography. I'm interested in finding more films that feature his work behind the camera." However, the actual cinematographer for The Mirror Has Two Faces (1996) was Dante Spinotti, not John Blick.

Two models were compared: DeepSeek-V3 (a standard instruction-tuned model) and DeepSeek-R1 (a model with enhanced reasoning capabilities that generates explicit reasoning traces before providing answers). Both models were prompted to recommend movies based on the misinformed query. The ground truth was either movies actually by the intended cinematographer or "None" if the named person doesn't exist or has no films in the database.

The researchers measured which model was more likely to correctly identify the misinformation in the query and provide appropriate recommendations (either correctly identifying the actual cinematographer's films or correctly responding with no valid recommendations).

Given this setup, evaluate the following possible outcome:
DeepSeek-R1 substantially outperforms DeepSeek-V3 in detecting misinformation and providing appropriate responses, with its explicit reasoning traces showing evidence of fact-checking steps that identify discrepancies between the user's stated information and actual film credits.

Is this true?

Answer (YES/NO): YES